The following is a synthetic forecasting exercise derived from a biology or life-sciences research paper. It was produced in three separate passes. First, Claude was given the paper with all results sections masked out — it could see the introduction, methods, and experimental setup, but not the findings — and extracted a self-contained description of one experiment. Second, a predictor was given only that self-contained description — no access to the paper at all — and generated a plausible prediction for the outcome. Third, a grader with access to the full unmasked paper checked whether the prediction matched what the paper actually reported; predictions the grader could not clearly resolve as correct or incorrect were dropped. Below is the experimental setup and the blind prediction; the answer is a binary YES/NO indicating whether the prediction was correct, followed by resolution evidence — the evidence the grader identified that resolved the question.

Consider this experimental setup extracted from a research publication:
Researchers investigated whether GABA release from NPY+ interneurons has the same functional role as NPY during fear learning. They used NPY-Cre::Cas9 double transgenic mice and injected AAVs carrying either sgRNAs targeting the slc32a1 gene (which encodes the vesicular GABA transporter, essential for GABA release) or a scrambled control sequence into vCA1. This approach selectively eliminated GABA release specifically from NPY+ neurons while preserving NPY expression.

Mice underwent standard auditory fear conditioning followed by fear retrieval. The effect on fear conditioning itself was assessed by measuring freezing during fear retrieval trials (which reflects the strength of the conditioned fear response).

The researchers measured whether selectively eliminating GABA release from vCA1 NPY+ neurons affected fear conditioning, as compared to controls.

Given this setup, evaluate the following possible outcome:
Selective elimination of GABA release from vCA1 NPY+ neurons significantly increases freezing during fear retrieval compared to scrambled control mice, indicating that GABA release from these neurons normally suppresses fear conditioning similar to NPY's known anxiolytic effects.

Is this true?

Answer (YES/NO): NO